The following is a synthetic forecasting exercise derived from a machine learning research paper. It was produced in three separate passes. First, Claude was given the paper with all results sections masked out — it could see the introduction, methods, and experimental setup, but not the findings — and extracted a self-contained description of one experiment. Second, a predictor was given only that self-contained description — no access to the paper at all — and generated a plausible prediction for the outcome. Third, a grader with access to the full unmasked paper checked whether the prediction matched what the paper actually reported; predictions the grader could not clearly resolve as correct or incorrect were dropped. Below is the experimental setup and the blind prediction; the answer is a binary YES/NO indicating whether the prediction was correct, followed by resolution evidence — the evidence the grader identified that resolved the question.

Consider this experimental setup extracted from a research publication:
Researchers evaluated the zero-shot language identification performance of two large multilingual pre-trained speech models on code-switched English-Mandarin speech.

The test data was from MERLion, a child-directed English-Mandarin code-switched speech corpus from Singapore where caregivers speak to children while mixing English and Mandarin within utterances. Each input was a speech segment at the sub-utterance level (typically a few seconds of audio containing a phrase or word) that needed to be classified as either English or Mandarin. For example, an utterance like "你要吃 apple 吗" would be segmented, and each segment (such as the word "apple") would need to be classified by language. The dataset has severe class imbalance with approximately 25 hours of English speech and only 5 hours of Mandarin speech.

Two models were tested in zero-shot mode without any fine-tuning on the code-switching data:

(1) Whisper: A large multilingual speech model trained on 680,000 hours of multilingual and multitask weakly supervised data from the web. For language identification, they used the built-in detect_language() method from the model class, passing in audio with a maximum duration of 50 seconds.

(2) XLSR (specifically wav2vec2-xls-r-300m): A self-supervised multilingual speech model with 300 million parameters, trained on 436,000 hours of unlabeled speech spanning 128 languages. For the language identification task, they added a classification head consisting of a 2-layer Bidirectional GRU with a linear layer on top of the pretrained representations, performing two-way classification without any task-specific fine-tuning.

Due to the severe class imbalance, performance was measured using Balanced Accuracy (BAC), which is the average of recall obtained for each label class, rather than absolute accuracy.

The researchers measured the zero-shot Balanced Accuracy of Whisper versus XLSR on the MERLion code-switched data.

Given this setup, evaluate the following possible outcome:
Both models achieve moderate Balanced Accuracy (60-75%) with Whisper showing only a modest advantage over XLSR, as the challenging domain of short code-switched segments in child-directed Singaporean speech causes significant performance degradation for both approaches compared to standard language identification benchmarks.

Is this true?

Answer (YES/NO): NO